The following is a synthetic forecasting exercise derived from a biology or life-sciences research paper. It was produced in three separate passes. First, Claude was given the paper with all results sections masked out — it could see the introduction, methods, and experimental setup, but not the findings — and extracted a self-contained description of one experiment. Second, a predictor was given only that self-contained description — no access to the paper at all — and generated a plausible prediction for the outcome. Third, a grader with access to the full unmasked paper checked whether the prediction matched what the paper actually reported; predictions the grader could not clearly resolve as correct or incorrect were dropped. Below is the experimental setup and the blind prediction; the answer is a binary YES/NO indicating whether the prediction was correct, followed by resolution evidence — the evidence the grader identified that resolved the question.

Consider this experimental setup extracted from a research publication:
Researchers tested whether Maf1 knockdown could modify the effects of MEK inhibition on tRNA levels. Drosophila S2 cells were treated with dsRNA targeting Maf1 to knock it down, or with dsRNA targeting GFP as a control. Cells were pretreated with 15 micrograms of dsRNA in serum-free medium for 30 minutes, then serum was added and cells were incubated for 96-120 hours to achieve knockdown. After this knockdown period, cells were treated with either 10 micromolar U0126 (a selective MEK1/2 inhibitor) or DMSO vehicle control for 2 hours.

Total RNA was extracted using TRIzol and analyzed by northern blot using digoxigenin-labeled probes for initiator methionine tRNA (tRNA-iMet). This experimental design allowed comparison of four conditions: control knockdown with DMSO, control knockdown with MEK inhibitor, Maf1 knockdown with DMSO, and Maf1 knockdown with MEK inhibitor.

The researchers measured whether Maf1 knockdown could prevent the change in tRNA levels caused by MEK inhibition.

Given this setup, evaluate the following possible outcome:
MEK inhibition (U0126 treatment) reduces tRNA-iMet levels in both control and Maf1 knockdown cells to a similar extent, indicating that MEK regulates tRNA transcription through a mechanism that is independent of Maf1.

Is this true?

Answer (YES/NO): NO